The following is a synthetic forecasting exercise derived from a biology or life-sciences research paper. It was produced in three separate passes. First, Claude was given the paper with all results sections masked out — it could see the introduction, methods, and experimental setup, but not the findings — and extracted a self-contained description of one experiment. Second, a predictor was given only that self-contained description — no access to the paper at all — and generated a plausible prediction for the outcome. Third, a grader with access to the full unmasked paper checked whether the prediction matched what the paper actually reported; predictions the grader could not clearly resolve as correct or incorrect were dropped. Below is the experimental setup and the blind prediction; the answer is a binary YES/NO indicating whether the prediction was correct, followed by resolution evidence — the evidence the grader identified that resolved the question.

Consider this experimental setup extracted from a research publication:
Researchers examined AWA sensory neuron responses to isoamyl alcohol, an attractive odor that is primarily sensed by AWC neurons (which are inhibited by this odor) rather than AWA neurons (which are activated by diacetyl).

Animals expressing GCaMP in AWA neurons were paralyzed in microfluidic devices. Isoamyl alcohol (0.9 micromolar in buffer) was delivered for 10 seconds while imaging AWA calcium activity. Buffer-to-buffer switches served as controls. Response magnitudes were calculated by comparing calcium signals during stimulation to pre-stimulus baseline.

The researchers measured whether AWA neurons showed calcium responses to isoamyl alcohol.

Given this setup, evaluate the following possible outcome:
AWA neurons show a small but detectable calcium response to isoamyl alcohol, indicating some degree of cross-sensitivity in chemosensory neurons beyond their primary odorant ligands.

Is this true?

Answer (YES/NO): YES